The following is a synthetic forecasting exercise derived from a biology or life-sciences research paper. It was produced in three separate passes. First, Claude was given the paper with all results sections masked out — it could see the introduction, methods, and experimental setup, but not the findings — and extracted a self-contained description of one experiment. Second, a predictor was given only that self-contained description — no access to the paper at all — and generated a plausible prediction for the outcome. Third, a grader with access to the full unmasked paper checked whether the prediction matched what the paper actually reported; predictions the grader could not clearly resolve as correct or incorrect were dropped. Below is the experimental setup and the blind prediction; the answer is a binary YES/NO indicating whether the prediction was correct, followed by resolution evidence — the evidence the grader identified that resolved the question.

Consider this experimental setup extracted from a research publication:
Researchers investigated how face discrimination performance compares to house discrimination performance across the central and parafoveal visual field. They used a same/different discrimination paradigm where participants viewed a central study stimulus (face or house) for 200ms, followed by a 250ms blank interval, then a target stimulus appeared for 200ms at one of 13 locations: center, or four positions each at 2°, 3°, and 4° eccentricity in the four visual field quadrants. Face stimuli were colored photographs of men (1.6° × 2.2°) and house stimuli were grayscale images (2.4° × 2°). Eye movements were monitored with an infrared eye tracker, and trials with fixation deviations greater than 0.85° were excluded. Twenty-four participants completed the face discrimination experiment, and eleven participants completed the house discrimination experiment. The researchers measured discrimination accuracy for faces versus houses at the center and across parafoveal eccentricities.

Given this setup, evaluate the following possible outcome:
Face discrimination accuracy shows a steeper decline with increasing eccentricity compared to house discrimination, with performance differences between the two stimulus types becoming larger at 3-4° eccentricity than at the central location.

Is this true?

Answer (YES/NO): NO